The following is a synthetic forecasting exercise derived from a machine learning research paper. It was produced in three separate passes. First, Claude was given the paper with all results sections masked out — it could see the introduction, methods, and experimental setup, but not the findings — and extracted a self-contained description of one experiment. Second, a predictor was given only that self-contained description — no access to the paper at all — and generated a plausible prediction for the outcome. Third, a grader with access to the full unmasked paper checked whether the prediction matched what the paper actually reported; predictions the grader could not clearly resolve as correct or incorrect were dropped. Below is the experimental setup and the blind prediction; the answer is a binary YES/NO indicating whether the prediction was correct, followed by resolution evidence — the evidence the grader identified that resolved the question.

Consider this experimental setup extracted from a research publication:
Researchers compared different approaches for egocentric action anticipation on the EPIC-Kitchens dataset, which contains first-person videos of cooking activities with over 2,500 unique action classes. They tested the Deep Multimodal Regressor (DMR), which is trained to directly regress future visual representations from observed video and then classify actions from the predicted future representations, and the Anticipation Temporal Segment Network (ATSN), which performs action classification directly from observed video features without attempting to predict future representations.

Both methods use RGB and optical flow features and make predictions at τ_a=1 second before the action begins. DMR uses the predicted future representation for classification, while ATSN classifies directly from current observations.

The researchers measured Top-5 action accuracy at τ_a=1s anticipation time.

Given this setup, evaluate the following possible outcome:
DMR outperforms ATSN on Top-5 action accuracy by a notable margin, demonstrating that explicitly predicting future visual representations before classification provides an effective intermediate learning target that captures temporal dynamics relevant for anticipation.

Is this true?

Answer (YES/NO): NO